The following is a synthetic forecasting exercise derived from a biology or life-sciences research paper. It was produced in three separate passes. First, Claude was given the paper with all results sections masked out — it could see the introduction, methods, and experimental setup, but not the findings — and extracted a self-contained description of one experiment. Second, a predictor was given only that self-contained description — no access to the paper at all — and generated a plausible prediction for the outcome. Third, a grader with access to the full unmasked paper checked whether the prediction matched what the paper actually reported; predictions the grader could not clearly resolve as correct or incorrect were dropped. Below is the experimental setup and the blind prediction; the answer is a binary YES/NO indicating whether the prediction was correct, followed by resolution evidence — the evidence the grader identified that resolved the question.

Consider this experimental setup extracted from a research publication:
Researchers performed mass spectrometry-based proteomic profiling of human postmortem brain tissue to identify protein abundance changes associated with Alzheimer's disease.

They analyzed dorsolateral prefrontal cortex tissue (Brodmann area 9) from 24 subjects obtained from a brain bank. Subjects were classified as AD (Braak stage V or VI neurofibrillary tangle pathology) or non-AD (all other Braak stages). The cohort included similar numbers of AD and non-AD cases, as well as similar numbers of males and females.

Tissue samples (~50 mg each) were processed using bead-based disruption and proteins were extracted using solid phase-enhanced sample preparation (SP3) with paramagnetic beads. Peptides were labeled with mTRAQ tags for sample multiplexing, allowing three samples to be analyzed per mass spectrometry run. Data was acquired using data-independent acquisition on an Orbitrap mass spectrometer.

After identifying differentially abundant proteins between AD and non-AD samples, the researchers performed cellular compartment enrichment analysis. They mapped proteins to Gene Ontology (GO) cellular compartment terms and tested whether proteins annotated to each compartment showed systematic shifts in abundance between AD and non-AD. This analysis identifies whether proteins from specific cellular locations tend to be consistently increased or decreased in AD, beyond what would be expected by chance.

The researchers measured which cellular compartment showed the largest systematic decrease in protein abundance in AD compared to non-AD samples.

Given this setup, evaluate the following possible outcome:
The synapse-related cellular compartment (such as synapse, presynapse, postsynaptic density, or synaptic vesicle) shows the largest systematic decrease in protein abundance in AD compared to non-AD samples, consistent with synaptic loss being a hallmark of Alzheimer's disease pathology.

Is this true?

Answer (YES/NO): NO